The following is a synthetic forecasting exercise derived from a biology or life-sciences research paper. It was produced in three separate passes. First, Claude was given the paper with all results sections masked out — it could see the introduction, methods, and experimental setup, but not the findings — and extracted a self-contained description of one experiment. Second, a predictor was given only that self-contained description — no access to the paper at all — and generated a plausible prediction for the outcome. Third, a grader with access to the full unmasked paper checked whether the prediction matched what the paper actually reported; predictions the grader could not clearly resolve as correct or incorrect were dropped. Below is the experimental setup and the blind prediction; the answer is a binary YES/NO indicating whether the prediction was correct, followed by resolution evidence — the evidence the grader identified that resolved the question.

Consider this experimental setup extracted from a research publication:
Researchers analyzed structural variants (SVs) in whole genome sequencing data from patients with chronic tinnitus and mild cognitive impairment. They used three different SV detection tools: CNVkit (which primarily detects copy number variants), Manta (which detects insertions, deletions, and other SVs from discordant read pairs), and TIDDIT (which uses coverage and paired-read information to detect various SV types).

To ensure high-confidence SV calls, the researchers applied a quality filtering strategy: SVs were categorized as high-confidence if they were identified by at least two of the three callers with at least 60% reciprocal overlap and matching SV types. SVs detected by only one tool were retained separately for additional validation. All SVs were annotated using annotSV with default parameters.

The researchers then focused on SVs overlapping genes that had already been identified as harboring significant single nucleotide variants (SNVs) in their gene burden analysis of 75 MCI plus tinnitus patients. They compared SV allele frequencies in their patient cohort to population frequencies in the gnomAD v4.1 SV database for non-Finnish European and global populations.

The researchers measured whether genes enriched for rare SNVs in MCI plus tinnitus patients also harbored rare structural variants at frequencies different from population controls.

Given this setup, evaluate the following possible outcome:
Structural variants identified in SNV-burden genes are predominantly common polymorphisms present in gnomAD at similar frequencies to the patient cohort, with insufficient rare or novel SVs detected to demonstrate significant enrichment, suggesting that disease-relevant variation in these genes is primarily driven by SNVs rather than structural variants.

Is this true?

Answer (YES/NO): NO